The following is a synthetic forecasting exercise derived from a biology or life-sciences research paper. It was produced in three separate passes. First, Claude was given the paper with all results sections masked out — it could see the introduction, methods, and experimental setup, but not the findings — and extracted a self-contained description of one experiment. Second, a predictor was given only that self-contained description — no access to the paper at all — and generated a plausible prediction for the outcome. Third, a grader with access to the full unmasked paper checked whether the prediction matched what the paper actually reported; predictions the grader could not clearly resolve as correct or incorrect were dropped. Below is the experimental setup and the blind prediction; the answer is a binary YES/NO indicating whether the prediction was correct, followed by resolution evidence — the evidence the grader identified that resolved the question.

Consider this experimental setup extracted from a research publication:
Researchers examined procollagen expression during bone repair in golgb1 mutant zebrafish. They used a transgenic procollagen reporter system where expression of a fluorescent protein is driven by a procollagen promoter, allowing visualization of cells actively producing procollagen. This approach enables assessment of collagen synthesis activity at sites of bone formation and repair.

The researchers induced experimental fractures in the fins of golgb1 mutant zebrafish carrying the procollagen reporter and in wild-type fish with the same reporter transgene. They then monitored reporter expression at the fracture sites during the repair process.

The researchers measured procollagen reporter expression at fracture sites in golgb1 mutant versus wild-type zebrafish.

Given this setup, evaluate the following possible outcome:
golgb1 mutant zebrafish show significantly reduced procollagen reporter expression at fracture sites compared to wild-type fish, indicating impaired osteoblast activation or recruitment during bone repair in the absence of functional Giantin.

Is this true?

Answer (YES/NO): YES